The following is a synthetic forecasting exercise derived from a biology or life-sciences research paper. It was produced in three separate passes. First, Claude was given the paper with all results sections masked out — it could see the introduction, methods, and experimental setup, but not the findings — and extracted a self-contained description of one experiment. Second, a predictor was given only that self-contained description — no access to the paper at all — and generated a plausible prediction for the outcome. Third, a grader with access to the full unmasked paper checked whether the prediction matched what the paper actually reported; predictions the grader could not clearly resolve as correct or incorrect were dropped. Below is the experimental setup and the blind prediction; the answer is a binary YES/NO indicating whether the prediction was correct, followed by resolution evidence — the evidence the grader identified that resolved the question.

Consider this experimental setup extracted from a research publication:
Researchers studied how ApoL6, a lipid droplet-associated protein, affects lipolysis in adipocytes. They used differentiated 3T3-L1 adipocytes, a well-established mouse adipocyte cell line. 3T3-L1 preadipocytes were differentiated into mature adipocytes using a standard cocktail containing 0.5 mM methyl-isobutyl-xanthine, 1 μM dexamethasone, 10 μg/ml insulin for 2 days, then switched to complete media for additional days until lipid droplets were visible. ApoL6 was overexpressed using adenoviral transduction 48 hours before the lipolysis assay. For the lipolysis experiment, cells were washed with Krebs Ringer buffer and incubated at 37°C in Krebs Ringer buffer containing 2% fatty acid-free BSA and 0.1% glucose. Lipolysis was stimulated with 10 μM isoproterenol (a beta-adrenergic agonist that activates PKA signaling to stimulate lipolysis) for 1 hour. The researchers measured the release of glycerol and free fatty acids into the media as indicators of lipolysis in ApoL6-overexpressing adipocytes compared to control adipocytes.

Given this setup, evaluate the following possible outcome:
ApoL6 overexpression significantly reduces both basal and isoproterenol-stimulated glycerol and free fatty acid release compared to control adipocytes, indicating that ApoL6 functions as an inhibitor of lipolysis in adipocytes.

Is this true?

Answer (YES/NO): YES